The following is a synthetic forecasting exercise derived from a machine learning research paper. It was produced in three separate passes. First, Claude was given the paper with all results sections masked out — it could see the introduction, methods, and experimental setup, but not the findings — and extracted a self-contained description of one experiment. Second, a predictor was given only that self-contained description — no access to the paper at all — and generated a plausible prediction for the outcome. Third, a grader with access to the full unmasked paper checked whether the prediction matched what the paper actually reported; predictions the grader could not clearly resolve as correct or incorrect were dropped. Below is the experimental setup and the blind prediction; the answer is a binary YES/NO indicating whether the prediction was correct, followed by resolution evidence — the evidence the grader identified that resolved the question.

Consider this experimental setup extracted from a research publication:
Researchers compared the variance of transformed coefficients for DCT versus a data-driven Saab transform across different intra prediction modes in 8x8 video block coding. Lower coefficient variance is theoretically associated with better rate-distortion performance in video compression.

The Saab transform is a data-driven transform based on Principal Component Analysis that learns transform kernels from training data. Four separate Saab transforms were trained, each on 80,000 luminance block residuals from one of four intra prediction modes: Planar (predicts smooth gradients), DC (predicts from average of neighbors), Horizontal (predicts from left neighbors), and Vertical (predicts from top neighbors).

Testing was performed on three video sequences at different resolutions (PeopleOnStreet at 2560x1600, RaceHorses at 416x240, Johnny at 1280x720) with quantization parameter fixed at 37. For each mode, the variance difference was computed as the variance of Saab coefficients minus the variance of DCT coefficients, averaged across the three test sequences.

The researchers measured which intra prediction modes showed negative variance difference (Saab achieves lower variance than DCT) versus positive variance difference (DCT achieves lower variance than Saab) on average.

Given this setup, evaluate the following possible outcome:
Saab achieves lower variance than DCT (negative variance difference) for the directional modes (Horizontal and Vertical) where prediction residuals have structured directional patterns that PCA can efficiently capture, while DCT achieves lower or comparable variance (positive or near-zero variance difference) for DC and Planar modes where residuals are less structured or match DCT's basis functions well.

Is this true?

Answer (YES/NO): NO